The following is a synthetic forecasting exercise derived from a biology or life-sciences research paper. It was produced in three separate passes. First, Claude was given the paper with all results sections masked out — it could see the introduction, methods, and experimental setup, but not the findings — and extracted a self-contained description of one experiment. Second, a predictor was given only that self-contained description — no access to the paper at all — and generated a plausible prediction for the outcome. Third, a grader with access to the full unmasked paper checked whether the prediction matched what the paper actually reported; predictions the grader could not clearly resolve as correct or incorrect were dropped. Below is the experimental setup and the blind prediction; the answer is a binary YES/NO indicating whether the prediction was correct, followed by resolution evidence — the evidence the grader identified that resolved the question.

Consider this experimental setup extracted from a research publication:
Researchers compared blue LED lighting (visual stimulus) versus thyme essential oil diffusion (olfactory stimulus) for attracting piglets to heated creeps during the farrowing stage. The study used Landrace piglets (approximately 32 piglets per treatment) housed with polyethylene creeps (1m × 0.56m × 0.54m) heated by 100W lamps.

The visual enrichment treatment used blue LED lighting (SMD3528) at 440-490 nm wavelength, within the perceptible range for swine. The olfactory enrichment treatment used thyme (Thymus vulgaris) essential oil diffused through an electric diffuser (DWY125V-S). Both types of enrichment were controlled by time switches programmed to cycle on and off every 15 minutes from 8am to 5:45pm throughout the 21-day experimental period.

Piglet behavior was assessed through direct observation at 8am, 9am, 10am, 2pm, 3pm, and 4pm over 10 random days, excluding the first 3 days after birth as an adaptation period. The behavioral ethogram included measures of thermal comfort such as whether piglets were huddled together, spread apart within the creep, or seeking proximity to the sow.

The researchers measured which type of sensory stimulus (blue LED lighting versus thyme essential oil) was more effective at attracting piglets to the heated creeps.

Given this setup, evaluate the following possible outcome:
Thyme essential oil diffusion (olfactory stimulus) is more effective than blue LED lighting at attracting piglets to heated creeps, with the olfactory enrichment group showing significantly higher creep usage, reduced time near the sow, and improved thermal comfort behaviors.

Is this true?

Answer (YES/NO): NO